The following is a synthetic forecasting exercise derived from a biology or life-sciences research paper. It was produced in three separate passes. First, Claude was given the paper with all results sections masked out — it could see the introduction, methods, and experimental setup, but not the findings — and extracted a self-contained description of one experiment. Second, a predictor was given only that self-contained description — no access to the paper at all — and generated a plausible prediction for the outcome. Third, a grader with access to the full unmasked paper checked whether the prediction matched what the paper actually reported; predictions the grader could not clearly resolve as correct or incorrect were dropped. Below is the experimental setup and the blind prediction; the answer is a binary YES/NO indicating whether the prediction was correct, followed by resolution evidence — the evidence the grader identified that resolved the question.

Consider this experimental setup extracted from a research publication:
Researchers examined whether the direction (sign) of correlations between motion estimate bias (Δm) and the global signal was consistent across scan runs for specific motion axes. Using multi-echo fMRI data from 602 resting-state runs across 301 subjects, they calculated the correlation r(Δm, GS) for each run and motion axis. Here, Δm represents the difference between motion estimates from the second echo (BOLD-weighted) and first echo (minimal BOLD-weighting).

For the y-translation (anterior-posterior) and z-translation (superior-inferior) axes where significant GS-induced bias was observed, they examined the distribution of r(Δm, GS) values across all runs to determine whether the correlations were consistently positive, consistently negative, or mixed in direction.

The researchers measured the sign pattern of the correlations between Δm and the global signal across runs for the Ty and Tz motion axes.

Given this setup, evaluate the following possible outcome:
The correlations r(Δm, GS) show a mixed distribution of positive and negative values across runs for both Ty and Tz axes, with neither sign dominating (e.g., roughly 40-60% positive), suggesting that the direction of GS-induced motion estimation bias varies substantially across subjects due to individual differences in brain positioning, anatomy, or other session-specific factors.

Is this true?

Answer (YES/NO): NO